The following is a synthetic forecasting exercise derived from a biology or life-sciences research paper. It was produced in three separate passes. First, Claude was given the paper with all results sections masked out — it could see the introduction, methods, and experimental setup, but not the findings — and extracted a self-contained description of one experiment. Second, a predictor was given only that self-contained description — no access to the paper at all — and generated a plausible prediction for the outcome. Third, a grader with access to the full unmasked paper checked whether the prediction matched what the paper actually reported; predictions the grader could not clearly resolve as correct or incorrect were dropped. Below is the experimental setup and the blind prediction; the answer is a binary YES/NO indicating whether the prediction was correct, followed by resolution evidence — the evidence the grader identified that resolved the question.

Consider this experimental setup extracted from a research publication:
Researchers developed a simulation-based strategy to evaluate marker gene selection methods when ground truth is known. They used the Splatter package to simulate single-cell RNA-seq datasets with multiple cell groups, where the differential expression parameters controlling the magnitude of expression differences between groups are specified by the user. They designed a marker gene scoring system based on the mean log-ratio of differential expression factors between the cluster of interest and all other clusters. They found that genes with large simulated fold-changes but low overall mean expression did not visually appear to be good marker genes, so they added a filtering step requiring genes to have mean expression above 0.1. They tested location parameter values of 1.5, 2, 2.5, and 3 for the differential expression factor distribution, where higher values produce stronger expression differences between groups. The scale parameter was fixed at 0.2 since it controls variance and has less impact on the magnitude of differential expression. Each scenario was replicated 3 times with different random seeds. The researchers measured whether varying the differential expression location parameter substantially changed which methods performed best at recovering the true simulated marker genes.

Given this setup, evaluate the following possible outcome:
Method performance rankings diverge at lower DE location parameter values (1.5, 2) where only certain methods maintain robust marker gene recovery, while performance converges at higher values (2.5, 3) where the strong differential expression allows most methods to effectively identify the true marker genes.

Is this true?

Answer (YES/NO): NO